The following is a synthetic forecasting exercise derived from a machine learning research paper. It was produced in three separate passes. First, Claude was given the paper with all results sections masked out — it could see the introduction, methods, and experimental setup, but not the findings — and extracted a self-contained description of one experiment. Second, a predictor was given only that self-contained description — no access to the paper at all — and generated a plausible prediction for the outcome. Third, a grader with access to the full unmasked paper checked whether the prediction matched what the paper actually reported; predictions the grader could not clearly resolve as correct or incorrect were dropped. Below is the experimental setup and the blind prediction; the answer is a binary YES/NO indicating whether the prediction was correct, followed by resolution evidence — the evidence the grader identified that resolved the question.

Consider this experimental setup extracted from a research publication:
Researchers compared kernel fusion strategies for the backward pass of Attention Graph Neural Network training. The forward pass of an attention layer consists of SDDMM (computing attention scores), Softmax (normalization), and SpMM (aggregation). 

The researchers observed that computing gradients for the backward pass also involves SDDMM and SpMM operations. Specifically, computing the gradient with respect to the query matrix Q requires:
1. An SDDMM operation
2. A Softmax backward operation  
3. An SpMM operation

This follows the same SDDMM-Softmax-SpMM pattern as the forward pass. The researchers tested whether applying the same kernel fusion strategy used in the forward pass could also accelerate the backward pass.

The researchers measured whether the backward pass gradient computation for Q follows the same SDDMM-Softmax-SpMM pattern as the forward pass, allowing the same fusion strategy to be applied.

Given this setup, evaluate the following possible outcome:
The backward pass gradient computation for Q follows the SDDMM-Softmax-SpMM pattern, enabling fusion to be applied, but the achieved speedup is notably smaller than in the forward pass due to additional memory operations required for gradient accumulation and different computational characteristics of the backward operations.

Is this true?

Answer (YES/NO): NO